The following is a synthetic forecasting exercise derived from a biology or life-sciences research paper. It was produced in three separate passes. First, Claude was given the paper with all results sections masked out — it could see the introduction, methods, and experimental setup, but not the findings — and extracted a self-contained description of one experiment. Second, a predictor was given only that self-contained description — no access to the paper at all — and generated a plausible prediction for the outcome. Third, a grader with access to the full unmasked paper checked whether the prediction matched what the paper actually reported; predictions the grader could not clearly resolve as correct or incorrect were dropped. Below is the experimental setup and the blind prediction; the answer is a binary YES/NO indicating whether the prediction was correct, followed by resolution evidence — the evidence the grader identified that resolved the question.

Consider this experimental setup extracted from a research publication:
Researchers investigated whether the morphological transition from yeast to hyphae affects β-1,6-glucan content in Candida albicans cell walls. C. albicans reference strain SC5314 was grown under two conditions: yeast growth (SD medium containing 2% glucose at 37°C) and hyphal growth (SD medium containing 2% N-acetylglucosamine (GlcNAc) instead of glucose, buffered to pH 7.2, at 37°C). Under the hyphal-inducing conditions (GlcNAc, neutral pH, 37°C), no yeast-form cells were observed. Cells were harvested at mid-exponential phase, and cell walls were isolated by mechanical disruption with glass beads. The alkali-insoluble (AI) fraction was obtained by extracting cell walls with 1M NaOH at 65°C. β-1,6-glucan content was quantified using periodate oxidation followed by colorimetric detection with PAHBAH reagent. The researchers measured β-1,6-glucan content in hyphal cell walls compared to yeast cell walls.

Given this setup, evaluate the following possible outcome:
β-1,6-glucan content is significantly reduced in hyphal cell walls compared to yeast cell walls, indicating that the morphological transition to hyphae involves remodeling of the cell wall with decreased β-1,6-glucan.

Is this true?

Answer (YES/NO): YES